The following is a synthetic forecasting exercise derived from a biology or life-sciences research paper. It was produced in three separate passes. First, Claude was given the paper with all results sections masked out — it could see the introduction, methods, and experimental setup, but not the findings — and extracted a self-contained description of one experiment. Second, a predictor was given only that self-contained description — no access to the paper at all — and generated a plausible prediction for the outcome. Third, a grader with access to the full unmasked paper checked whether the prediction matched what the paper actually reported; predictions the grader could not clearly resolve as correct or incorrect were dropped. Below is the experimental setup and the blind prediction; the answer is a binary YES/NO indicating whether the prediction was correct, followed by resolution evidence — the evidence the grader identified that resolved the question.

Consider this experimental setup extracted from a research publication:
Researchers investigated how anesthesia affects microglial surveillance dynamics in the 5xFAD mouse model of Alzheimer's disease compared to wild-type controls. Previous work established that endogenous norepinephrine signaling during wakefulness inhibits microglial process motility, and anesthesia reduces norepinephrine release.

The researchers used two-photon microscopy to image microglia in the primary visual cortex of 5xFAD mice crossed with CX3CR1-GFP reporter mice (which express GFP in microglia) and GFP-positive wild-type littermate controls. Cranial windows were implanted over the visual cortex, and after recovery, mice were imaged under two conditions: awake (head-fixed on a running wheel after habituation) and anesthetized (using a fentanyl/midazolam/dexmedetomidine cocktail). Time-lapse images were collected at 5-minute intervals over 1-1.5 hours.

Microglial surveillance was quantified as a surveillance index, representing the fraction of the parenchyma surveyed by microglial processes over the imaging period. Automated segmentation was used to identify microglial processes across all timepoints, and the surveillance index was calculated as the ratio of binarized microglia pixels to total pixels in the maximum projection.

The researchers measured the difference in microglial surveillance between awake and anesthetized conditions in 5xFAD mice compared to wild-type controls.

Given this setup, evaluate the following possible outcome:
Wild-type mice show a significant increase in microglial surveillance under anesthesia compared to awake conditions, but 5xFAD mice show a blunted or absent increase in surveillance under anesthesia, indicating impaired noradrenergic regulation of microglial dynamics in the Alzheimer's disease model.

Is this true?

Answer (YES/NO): YES